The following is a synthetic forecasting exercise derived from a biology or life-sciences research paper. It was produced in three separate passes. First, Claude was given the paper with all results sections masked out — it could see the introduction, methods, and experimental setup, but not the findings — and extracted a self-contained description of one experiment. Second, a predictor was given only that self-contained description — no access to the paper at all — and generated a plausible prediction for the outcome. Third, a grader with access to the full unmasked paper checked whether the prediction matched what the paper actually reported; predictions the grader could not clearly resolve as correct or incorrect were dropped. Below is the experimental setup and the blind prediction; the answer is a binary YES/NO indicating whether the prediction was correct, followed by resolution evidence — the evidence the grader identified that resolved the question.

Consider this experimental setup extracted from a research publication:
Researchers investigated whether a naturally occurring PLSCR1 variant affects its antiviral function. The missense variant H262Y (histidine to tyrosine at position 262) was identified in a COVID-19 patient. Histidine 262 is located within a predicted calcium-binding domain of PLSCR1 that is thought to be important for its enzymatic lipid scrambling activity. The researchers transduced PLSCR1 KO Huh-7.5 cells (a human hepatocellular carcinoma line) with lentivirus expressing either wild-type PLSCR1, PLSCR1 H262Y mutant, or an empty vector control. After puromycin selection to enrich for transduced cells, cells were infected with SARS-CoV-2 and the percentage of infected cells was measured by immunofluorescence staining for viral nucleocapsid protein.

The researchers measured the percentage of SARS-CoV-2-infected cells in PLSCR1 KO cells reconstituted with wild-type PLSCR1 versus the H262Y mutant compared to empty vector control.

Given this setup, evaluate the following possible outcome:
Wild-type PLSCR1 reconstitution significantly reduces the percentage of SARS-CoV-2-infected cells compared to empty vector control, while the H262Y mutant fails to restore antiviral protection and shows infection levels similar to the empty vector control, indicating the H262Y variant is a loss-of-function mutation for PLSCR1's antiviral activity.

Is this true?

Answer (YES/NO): NO